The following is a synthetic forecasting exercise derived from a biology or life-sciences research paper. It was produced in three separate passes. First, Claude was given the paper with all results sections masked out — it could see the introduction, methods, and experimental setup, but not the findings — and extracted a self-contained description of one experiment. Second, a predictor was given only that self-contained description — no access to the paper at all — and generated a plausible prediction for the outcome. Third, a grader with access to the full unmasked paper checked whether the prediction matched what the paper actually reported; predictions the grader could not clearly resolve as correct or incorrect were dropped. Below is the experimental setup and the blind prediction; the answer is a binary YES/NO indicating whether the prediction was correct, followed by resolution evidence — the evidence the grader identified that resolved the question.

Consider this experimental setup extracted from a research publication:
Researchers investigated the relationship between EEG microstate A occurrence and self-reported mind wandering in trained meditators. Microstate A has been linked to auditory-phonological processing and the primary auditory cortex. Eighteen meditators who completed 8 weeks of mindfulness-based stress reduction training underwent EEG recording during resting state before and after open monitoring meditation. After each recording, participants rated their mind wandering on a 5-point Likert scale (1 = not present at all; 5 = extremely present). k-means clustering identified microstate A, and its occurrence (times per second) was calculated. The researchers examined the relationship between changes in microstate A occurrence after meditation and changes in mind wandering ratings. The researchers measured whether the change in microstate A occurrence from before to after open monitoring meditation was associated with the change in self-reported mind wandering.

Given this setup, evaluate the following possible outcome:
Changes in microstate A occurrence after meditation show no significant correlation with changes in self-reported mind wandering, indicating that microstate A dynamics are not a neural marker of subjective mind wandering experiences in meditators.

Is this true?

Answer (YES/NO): NO